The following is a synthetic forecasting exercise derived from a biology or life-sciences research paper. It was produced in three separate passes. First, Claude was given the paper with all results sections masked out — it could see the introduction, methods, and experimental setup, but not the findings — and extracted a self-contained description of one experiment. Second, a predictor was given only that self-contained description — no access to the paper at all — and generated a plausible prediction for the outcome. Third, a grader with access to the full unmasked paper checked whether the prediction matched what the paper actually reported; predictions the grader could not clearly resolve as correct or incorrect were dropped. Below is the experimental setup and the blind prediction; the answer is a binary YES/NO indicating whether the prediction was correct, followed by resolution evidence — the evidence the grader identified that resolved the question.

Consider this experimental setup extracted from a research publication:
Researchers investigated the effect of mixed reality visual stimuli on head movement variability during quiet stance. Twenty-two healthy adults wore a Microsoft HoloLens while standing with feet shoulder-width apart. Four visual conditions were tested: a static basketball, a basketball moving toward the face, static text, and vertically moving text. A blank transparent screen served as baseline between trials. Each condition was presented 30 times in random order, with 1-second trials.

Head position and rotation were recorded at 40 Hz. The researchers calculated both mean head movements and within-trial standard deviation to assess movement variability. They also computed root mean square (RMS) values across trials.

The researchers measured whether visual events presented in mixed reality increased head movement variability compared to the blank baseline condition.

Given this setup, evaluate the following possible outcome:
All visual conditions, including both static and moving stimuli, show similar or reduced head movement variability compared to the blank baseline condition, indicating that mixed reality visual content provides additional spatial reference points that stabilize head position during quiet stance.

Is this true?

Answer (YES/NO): NO